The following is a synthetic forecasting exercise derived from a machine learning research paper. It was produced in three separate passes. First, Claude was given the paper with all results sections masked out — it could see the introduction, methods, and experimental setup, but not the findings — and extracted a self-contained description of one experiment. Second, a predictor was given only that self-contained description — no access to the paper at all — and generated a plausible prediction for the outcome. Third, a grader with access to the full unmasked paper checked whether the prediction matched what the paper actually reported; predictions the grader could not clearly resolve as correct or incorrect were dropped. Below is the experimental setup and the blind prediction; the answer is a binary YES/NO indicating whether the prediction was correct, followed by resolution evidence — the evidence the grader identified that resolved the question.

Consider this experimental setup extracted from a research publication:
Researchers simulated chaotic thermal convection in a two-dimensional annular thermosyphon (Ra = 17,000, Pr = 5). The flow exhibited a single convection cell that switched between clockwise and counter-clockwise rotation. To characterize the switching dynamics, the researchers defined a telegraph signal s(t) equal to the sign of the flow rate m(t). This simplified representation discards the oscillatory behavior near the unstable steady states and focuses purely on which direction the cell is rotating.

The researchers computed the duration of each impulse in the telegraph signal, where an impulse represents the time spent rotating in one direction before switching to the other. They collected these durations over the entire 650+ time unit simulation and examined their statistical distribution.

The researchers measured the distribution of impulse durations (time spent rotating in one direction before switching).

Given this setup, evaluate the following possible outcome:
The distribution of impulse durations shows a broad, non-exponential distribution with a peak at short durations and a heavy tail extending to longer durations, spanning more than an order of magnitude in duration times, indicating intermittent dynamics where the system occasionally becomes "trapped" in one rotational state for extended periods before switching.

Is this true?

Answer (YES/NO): NO